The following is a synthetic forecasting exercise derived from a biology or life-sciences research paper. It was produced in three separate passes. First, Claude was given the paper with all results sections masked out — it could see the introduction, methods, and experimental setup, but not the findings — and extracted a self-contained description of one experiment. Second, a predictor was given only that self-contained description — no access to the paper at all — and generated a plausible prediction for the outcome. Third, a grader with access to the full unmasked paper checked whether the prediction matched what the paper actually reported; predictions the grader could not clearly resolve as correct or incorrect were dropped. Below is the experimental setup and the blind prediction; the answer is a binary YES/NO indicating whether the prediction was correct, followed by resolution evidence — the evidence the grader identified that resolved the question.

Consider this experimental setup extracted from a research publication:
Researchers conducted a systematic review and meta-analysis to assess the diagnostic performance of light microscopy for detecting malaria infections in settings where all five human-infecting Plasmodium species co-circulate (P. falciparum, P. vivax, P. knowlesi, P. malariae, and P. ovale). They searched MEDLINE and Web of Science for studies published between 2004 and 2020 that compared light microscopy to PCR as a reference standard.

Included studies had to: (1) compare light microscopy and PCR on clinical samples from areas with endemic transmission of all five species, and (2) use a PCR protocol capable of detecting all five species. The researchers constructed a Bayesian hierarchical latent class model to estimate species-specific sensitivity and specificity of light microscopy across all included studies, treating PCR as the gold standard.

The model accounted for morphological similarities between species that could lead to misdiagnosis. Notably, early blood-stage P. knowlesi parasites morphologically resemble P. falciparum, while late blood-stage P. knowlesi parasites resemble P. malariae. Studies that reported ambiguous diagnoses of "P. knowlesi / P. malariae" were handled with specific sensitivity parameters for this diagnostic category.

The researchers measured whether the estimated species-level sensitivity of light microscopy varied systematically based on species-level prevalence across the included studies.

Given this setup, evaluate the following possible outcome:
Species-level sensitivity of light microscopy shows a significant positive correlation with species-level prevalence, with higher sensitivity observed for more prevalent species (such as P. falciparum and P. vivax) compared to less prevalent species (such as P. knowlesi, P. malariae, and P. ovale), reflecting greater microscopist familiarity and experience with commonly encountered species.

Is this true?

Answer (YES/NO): NO